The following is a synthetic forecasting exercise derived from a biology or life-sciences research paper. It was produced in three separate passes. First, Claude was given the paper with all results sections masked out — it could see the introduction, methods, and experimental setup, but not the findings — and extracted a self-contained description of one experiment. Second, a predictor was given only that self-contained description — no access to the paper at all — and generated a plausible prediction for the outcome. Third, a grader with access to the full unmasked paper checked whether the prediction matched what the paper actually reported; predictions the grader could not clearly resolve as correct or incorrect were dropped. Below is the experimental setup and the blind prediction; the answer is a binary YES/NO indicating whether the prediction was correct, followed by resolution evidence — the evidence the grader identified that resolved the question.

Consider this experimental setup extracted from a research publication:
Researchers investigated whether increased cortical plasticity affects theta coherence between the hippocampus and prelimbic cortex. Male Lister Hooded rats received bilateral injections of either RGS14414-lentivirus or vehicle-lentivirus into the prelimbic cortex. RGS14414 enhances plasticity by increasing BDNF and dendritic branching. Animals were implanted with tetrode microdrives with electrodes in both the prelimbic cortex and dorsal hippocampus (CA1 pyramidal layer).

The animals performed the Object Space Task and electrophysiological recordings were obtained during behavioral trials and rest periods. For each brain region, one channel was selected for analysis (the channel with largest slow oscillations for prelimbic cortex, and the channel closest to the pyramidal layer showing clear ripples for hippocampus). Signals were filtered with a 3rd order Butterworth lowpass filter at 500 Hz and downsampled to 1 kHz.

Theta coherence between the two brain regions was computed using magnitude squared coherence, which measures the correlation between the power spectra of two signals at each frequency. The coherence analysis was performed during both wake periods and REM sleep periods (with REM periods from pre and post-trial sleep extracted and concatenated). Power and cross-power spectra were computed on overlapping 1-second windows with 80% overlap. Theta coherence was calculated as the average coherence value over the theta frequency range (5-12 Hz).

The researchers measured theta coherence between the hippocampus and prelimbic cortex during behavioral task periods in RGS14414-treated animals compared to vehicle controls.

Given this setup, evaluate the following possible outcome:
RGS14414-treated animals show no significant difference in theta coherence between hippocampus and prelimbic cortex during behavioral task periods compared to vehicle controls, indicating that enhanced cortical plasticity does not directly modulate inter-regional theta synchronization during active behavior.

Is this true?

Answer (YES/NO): NO